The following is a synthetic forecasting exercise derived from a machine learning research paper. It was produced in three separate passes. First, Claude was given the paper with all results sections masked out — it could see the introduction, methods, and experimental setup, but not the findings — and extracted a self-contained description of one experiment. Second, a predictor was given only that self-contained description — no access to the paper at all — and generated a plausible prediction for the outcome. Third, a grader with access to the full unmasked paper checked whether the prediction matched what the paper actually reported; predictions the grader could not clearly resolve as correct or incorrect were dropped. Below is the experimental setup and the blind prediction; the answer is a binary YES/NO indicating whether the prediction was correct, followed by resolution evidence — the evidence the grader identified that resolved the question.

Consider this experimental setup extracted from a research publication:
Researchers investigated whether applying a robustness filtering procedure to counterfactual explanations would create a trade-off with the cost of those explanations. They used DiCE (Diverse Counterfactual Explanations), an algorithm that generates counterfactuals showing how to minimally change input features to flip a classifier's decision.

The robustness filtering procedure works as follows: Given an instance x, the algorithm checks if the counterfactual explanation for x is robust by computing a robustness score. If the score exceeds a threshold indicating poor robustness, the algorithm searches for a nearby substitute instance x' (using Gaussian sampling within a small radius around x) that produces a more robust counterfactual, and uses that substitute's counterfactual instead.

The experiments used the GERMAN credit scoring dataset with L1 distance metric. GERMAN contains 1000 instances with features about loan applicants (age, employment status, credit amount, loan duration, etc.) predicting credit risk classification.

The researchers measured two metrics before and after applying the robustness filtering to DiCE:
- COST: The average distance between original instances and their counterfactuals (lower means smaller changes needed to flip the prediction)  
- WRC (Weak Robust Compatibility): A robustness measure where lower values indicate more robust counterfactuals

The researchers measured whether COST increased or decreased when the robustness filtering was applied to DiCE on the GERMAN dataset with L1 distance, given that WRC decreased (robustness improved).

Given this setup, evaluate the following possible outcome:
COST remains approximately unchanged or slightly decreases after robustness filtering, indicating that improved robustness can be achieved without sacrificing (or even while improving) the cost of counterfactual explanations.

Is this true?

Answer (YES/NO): NO